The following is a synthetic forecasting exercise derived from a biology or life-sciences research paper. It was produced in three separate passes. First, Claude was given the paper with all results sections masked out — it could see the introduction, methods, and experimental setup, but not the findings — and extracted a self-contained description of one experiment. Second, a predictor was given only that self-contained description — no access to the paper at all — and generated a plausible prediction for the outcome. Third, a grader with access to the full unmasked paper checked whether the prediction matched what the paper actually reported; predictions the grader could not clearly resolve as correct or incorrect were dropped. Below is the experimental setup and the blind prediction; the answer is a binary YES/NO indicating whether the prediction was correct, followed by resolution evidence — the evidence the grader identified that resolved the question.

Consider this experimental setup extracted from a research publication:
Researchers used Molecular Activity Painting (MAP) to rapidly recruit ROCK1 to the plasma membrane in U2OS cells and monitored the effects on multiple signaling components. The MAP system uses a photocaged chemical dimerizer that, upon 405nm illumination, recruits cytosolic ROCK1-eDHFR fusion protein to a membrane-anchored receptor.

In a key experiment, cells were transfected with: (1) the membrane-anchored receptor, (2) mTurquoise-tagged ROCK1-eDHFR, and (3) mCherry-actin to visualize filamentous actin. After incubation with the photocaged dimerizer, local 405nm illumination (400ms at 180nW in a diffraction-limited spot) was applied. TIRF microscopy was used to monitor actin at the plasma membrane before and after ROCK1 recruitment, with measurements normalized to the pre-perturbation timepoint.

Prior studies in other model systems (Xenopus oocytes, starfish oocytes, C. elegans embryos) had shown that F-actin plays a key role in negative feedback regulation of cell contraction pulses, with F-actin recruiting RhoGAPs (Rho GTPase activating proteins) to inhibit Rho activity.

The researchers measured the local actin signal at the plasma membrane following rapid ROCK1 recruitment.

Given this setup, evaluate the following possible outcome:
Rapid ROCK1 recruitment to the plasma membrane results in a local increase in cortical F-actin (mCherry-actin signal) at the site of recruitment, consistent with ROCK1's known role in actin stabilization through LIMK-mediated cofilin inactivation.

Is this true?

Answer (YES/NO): NO